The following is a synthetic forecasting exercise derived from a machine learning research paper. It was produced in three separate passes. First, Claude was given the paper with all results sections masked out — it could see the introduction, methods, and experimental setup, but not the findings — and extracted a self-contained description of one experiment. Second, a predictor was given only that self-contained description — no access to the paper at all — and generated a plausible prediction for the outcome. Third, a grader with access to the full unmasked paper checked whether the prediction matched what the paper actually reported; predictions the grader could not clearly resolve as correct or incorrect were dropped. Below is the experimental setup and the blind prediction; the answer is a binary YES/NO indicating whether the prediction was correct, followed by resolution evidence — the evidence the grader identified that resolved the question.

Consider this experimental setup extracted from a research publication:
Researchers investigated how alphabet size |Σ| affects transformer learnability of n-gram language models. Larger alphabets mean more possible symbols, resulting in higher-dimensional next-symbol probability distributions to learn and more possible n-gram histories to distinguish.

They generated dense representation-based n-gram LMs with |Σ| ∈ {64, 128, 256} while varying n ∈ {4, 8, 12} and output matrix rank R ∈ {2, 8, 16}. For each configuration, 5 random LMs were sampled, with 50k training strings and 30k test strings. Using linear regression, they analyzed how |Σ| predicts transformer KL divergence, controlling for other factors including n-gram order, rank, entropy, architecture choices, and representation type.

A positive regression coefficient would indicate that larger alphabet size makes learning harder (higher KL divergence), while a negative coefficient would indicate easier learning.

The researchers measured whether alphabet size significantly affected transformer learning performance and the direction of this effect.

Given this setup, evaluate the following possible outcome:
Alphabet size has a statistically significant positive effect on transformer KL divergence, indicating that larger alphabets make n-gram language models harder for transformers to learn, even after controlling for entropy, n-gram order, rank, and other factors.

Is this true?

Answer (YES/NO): YES